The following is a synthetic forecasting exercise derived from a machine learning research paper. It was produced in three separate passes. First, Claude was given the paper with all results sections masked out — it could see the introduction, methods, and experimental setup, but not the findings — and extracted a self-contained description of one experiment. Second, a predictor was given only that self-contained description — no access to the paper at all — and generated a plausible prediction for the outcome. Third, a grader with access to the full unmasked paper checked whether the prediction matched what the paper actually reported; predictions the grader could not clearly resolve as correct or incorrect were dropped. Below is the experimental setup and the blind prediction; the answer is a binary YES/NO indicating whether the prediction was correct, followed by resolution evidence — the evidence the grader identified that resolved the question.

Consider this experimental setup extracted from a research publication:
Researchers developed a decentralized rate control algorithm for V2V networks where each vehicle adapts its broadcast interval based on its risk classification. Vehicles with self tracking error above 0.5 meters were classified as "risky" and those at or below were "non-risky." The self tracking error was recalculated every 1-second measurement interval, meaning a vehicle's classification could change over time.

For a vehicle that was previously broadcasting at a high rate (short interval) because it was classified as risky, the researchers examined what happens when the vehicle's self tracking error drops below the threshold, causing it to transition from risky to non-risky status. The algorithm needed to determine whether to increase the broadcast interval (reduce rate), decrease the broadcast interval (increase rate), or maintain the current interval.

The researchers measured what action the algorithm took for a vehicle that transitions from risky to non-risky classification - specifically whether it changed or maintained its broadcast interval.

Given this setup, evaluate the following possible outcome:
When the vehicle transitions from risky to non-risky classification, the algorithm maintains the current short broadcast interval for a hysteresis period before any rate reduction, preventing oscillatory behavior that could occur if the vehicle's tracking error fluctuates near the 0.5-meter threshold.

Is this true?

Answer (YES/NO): NO